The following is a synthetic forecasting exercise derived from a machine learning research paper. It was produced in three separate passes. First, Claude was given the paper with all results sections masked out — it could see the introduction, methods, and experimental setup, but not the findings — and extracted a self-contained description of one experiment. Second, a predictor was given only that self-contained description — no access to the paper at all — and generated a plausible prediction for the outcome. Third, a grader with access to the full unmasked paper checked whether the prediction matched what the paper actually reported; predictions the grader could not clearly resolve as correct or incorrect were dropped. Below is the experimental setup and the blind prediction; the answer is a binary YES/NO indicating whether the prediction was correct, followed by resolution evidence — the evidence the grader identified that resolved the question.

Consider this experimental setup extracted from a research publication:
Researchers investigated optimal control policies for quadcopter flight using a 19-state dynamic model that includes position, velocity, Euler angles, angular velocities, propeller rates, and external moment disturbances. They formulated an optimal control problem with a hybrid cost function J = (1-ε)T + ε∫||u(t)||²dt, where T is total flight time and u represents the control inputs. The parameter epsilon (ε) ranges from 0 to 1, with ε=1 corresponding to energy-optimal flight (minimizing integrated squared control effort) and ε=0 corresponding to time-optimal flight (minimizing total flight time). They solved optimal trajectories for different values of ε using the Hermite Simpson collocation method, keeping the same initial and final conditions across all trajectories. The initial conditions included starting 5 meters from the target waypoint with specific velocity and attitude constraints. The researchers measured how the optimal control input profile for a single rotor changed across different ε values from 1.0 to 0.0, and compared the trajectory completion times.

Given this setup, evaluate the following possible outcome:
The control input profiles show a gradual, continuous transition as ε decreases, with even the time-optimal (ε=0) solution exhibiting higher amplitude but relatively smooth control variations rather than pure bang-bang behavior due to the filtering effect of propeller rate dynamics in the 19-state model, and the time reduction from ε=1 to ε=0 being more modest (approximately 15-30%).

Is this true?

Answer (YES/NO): NO